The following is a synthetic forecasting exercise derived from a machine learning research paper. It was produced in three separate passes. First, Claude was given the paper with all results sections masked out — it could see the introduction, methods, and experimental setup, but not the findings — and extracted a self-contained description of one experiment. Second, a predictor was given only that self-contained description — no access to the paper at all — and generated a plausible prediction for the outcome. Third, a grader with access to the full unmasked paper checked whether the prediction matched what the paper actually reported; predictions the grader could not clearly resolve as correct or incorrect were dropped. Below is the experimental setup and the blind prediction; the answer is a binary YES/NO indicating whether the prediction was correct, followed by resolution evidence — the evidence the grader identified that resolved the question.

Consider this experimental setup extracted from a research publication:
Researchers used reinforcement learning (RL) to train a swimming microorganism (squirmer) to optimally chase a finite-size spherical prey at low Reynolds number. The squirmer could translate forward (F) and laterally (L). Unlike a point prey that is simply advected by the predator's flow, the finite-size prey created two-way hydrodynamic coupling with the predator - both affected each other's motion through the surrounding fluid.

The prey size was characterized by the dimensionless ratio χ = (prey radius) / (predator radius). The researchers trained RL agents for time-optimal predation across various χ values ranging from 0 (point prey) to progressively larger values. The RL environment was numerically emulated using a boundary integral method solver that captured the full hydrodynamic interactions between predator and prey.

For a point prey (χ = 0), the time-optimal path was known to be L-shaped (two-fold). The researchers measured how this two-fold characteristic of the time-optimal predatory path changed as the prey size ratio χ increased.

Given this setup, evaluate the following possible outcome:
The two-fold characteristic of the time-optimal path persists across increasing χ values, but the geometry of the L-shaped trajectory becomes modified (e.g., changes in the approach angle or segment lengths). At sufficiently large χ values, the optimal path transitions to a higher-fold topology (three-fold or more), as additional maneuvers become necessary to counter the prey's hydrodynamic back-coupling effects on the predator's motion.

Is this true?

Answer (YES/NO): NO